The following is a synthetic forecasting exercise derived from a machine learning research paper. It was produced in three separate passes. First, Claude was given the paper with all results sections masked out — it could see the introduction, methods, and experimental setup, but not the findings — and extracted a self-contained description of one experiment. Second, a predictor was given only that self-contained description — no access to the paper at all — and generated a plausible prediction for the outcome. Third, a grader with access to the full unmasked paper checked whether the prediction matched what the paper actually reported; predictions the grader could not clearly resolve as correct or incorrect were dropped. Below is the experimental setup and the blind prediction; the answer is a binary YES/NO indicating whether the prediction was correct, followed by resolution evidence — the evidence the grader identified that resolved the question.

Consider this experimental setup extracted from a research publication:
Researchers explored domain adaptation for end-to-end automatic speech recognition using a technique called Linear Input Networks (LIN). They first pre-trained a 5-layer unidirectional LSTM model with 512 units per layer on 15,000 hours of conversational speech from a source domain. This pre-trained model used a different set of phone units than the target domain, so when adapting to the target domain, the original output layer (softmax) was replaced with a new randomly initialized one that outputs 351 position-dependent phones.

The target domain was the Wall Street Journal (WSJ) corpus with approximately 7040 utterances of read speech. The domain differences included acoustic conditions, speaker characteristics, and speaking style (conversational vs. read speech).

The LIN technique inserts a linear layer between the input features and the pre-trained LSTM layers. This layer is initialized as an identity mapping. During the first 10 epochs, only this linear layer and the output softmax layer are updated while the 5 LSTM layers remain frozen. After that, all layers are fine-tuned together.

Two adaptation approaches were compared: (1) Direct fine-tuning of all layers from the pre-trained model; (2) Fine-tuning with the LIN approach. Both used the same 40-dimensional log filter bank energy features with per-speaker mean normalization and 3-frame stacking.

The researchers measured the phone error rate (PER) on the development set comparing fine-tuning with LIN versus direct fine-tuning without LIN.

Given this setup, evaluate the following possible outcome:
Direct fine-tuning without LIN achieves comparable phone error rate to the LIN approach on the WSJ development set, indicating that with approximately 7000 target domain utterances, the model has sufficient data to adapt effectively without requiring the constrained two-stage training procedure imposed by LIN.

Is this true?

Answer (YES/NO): NO